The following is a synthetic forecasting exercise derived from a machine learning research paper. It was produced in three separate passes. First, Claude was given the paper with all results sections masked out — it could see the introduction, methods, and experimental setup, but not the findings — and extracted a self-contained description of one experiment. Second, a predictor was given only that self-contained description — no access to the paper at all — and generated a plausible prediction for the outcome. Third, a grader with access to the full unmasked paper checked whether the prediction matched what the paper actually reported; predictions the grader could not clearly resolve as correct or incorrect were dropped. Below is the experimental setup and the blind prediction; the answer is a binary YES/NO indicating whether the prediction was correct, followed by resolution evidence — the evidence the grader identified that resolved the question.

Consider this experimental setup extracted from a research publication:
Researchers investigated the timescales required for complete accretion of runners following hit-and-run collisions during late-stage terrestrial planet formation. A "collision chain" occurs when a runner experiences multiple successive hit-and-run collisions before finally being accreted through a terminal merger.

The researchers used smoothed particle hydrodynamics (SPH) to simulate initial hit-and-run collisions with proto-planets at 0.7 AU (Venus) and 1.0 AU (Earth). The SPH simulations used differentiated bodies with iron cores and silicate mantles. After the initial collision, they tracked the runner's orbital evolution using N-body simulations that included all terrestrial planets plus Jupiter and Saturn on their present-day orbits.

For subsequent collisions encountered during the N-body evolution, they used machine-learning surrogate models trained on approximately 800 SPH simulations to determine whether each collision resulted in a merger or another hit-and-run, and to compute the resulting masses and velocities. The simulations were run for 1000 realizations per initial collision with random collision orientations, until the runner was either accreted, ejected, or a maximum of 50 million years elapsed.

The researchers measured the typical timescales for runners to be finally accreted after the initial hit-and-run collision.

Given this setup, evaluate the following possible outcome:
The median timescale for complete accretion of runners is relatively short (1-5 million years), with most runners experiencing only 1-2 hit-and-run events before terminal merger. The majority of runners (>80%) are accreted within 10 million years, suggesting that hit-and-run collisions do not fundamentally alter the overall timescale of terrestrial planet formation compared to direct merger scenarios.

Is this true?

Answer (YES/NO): NO